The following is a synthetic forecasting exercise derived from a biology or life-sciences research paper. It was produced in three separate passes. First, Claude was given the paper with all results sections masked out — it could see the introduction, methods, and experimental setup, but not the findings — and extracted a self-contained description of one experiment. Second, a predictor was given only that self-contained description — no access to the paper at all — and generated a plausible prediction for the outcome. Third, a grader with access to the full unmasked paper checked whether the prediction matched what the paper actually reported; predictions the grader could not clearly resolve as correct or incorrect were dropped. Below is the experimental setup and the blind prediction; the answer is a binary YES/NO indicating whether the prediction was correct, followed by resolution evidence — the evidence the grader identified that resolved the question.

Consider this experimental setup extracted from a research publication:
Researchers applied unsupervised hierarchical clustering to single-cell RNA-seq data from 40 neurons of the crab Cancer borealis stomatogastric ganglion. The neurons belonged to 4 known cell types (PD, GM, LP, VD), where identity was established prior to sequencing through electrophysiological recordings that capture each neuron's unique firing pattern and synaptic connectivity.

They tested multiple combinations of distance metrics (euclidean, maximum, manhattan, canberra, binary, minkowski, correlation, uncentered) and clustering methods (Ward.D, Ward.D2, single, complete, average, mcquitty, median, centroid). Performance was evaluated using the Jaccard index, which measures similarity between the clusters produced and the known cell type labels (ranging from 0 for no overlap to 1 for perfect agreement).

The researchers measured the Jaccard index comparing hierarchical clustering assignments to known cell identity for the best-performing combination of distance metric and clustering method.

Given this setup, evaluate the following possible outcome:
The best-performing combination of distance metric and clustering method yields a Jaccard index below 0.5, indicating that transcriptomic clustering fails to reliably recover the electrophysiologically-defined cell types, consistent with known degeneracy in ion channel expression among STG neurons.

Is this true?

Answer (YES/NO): NO